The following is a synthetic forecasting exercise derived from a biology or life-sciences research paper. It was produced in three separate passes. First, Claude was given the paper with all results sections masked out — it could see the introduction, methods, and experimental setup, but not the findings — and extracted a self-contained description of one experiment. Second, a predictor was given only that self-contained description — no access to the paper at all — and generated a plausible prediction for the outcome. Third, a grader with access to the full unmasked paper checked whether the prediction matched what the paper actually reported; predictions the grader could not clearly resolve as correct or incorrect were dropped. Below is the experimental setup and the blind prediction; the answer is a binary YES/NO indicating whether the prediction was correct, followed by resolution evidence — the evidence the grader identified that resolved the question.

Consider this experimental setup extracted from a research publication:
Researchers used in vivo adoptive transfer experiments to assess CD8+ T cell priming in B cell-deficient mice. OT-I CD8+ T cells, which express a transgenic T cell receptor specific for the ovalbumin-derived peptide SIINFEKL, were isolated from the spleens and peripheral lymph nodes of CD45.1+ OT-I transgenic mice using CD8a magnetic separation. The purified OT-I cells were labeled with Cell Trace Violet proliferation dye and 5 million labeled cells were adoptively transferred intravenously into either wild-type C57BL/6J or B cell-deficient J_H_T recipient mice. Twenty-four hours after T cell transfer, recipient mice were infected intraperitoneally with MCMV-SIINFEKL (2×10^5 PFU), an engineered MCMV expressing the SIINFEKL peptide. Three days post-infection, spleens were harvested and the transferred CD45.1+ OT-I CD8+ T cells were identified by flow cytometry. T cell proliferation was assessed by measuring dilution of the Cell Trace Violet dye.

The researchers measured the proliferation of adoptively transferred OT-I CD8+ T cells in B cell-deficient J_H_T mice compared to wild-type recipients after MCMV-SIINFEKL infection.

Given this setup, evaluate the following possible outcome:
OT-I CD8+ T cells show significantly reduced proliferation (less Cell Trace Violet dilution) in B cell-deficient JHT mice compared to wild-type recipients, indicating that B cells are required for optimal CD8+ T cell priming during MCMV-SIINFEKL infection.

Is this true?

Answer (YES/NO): YES